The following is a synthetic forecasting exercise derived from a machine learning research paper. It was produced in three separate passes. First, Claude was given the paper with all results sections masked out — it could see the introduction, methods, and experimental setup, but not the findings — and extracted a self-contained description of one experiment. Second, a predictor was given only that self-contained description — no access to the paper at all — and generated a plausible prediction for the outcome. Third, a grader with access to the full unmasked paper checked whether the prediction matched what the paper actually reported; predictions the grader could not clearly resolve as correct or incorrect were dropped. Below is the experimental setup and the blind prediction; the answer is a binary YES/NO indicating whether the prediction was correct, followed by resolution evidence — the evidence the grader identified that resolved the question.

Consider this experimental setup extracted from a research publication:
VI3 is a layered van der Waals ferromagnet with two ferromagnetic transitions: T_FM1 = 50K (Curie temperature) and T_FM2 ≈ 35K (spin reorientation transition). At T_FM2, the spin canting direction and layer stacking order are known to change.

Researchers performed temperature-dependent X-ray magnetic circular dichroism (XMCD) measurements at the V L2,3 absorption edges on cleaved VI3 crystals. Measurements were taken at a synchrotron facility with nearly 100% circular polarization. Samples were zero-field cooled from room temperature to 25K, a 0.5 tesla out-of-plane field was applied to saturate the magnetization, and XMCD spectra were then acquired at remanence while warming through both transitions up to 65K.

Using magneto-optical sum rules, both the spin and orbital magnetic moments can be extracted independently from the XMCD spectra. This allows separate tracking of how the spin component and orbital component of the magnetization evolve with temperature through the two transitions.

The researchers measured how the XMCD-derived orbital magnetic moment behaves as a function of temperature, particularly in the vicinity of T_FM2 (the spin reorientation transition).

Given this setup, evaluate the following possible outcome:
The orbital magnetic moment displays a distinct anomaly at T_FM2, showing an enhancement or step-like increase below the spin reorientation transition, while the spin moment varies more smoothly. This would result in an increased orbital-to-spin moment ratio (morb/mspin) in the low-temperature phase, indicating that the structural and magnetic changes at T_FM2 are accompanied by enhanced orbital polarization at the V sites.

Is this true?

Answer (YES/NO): NO